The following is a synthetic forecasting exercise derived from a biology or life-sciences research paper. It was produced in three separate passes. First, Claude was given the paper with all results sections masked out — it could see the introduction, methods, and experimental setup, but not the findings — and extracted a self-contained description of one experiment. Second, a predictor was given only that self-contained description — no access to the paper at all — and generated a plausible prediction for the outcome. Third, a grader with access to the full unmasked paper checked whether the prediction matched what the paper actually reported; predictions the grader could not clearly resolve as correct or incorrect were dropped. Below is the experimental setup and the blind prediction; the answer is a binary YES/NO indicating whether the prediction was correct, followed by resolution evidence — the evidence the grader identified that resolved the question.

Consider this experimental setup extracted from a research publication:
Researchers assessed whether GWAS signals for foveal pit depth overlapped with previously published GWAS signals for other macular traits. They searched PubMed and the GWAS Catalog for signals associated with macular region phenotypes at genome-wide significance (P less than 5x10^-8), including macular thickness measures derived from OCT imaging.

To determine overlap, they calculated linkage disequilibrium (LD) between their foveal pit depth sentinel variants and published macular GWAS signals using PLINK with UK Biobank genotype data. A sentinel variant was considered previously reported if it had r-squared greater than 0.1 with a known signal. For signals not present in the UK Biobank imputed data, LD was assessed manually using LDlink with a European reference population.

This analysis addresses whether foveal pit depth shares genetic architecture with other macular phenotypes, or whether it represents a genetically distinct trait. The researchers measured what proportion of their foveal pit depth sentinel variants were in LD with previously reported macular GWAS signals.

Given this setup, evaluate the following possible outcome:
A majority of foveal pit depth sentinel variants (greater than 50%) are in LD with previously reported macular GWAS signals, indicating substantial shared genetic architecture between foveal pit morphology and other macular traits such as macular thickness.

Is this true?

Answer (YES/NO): YES